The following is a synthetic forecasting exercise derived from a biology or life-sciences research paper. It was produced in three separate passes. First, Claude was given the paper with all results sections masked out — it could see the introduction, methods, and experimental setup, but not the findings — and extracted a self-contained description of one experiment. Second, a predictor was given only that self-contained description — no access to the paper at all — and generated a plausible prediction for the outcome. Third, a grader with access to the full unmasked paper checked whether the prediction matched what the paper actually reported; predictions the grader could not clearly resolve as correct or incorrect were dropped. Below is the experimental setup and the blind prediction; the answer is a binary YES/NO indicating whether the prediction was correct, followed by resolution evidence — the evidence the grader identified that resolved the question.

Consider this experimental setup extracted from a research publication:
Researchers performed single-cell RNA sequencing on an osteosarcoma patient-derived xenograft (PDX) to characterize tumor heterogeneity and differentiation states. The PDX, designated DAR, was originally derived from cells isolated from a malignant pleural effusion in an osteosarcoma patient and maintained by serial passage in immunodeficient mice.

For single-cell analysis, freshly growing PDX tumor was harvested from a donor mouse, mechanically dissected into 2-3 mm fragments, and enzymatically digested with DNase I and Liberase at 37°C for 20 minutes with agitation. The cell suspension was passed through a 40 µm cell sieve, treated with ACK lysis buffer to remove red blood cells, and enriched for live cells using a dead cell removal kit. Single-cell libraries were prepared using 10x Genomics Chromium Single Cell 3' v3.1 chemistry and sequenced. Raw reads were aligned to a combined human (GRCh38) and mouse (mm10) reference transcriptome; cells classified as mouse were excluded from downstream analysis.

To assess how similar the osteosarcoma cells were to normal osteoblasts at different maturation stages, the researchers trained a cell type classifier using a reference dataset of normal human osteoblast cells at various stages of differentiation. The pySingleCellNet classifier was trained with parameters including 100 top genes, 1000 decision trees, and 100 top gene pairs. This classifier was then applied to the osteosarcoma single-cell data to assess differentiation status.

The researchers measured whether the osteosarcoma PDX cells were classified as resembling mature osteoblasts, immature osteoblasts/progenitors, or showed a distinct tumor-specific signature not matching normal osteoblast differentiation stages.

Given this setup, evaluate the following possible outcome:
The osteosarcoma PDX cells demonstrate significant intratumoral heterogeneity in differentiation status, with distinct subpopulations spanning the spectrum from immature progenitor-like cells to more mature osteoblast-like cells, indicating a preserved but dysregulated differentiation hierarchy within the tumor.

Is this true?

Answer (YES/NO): NO